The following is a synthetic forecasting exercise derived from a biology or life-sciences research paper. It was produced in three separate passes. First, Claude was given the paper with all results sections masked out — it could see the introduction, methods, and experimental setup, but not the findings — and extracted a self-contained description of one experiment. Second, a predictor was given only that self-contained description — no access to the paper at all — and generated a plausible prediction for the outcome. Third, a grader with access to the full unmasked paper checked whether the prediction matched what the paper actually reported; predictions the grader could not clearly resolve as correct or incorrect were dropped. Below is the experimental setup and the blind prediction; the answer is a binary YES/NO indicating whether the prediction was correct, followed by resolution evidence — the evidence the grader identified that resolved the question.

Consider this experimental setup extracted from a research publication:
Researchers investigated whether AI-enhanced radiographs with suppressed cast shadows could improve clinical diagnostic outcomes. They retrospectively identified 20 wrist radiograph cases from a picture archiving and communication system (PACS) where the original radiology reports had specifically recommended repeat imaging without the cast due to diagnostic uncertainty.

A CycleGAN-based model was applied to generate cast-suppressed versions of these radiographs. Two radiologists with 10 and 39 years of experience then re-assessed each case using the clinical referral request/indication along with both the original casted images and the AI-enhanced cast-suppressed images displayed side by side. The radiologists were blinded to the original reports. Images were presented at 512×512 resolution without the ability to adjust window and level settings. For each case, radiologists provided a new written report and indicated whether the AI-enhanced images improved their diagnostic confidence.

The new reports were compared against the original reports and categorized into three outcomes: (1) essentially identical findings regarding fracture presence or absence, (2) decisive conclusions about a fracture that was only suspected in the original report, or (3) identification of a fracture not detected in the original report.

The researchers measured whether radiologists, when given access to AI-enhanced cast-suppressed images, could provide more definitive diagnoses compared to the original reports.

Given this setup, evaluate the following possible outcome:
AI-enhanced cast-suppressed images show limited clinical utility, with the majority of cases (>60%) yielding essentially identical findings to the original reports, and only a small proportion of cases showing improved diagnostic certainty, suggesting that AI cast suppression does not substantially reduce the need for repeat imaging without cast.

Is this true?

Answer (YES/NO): NO